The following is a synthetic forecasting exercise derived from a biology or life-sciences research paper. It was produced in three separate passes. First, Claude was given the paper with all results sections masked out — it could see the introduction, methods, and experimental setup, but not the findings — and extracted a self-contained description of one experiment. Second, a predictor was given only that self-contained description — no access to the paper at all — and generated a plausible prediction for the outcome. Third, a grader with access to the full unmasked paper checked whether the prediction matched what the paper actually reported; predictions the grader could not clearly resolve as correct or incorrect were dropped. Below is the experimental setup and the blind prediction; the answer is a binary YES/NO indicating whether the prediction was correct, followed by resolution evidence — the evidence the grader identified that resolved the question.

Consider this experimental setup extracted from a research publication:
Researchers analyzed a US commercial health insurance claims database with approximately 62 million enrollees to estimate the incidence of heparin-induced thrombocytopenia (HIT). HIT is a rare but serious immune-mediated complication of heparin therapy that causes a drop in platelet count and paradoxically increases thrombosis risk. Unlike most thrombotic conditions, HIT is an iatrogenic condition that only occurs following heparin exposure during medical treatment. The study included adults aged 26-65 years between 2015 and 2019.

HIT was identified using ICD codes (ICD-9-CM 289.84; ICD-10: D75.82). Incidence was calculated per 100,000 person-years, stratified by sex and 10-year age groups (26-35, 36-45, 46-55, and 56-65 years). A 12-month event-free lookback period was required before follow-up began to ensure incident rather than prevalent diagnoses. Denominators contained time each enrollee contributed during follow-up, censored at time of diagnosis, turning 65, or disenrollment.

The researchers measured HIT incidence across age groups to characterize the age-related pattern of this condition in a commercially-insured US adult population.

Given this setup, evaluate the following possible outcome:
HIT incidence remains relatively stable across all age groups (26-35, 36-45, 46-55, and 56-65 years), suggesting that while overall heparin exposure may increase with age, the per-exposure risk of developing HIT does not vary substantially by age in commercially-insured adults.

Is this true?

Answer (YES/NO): NO